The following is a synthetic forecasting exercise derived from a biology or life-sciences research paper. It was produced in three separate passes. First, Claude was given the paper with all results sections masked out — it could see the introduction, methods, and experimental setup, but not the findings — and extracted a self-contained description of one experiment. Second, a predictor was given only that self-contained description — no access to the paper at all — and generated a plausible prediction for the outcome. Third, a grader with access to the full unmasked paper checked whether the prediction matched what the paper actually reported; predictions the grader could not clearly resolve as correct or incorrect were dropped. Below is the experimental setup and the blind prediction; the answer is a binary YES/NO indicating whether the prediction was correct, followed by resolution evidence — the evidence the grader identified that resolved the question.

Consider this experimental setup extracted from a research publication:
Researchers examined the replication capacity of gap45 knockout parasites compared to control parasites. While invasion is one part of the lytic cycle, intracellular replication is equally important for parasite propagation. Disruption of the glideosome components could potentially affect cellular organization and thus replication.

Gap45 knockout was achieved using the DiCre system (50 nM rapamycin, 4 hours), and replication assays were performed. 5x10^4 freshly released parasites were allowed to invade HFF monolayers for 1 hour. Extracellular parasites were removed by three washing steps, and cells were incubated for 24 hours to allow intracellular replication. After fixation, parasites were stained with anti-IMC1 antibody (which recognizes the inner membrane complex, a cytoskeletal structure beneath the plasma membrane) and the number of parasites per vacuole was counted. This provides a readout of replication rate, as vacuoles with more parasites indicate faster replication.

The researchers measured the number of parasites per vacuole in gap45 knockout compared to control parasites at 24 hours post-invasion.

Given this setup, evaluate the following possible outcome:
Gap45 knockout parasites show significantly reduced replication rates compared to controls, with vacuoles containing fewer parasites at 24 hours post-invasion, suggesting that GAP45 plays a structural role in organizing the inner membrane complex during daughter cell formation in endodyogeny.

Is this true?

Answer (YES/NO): NO